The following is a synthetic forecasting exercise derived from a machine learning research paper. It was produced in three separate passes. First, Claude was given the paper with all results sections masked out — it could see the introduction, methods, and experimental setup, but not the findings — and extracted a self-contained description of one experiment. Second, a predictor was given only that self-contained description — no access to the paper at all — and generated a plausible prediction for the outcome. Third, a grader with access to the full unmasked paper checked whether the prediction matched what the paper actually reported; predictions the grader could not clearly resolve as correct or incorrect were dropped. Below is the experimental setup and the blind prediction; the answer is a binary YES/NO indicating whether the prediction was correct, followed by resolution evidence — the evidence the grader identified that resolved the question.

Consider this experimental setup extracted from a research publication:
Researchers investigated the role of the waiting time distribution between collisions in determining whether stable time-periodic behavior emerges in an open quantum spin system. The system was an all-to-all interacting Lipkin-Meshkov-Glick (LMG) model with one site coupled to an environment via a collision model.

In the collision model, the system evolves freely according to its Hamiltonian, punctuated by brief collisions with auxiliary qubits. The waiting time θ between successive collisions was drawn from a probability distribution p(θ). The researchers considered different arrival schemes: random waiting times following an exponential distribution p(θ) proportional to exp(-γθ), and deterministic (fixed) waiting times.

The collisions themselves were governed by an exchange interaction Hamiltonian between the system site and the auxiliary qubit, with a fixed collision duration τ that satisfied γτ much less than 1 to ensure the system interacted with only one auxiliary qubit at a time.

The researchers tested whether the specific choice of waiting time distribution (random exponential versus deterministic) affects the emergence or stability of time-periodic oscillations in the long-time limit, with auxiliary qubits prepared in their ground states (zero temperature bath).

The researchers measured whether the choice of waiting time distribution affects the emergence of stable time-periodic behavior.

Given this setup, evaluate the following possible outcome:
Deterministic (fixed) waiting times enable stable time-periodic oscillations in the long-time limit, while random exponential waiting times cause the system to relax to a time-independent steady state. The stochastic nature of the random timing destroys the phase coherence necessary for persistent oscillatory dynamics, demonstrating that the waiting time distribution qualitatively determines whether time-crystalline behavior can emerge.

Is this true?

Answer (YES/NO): NO